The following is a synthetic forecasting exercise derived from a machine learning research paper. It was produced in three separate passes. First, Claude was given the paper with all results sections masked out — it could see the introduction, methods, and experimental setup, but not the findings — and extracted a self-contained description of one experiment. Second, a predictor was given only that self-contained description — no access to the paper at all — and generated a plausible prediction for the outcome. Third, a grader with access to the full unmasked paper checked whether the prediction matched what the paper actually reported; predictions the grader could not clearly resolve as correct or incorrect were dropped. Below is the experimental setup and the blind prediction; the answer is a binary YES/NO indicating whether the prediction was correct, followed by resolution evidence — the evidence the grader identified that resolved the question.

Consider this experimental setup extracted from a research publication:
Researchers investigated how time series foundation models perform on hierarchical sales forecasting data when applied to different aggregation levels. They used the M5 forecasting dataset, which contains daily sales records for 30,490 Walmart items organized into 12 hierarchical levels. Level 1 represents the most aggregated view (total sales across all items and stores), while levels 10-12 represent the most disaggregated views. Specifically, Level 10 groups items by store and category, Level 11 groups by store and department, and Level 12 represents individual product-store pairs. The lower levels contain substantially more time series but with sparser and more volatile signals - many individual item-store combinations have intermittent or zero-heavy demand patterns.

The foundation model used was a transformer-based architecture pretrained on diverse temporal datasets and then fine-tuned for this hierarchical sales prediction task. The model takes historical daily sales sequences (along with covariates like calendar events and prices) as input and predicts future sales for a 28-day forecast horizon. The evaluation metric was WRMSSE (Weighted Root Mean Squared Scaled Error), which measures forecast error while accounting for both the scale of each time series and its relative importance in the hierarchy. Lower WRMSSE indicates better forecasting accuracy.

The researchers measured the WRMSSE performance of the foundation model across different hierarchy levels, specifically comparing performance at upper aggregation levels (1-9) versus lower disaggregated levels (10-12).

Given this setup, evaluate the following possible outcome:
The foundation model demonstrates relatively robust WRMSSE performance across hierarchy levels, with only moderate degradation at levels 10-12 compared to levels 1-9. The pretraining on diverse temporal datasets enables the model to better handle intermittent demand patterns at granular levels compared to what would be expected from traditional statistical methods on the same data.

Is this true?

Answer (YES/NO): NO